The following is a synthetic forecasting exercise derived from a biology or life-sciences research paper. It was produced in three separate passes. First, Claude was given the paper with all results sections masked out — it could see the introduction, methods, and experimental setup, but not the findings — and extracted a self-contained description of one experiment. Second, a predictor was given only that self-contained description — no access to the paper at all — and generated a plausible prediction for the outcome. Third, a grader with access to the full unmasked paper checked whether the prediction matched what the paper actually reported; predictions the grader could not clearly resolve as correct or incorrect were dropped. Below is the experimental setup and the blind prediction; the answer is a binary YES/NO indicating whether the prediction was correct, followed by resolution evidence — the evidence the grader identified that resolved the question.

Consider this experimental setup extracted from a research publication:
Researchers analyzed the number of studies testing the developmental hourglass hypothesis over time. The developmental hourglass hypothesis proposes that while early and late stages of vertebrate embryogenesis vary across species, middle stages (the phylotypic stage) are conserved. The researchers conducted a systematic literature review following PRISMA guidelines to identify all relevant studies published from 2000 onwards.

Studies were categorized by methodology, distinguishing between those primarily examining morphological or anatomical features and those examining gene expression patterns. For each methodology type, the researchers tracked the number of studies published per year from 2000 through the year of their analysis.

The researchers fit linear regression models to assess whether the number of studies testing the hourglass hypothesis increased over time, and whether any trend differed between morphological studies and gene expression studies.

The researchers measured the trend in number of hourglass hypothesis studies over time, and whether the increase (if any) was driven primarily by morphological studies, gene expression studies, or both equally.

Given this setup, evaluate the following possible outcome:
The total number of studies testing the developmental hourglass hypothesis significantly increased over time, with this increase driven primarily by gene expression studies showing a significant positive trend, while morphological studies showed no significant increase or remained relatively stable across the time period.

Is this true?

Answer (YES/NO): YES